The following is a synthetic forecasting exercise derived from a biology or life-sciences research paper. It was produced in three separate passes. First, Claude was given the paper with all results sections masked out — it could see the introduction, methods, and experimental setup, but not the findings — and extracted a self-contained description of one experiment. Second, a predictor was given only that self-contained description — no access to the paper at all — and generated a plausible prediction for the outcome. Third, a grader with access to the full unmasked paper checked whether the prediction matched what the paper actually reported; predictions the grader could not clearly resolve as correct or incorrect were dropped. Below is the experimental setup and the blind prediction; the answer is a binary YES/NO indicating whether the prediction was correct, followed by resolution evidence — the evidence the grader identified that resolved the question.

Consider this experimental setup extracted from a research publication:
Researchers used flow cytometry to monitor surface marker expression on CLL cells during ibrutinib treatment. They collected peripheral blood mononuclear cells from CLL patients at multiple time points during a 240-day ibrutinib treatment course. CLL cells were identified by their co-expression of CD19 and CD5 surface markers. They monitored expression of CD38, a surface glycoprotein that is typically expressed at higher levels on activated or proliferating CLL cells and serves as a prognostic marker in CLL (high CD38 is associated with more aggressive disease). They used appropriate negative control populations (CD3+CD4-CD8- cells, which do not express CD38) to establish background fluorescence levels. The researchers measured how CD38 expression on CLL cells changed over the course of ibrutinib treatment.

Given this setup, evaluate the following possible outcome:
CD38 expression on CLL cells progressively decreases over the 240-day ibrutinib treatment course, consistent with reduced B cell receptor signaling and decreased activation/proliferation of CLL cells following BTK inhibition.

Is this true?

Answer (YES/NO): YES